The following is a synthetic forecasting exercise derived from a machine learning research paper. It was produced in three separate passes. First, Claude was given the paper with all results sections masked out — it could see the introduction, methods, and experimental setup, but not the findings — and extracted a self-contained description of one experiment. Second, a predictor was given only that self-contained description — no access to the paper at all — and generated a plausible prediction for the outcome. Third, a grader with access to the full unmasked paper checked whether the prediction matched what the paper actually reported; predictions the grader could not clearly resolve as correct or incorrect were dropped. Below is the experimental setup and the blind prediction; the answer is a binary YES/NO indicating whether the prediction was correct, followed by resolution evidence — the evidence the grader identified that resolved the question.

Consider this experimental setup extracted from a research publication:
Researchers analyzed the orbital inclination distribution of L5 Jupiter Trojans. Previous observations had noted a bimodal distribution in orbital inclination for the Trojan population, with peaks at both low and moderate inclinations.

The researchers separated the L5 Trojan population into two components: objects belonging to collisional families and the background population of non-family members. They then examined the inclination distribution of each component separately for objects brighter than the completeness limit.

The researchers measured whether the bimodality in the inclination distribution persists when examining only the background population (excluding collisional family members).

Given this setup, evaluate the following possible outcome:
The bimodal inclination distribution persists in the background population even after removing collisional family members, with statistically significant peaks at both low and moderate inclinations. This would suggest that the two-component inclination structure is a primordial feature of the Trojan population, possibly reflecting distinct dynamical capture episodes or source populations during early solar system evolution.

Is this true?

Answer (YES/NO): NO